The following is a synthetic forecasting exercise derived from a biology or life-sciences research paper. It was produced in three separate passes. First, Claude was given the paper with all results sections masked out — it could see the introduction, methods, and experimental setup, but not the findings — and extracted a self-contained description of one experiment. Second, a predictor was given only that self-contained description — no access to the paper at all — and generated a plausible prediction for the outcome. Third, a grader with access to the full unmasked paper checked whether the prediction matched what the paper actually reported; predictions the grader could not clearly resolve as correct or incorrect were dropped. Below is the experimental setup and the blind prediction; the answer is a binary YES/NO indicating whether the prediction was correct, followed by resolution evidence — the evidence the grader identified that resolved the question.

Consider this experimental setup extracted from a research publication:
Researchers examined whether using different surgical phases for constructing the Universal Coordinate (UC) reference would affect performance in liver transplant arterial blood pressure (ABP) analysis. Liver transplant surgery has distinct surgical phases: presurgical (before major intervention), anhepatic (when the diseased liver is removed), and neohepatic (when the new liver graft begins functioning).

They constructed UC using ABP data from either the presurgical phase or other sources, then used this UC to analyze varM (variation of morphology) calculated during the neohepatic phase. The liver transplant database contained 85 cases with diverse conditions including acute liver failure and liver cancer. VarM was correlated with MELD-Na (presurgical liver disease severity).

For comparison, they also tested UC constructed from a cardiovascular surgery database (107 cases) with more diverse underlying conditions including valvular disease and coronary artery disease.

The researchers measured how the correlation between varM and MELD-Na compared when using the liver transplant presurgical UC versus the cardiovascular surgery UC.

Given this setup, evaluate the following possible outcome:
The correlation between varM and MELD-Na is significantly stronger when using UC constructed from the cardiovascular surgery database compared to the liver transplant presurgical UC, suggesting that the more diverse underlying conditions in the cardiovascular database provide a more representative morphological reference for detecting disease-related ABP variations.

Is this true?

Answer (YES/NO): NO